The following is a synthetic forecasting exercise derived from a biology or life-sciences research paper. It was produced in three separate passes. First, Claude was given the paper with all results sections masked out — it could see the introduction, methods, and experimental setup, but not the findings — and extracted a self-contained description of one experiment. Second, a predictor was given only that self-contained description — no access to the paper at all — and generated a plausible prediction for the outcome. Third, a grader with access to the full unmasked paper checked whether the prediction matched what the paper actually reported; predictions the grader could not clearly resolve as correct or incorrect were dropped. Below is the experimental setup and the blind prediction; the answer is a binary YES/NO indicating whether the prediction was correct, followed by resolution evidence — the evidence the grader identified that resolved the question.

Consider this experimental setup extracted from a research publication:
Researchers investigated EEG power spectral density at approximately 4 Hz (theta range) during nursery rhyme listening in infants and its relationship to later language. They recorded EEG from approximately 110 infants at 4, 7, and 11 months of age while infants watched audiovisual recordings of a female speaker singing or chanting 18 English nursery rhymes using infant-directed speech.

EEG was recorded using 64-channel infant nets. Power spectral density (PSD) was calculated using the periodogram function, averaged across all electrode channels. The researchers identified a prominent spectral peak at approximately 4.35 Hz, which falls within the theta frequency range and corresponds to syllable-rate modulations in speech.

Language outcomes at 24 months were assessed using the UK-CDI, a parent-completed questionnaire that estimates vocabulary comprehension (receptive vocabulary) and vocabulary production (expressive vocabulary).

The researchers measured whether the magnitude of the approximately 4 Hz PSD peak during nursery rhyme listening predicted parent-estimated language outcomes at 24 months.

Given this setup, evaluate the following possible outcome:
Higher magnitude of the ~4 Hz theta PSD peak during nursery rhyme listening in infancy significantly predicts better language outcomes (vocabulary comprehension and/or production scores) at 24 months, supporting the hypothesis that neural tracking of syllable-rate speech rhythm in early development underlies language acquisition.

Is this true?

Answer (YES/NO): NO